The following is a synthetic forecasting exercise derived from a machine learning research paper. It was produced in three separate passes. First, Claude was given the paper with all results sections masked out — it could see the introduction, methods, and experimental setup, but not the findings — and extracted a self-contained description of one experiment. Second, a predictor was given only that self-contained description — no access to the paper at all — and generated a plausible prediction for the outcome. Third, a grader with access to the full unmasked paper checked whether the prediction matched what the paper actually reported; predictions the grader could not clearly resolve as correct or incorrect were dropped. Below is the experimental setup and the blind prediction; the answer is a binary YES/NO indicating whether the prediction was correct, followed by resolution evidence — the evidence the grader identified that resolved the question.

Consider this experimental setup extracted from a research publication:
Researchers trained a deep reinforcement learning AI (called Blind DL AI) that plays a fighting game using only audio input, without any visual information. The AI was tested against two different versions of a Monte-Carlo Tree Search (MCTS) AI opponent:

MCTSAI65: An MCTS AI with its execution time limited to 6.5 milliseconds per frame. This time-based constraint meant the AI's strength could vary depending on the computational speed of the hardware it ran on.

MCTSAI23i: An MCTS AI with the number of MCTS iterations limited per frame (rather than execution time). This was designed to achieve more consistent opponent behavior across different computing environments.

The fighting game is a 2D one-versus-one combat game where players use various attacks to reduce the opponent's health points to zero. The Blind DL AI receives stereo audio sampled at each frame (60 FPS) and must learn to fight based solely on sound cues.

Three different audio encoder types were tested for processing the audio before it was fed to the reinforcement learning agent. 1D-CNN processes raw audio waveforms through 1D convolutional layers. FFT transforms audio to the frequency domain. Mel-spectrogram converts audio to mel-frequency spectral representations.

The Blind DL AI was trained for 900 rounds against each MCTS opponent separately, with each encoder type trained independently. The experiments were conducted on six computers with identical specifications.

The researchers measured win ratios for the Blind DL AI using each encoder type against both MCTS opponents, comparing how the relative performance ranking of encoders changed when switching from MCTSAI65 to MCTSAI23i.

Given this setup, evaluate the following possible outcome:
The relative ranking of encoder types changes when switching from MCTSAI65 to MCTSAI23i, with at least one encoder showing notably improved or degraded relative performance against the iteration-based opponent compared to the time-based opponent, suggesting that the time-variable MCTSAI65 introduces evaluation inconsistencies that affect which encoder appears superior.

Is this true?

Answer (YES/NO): YES